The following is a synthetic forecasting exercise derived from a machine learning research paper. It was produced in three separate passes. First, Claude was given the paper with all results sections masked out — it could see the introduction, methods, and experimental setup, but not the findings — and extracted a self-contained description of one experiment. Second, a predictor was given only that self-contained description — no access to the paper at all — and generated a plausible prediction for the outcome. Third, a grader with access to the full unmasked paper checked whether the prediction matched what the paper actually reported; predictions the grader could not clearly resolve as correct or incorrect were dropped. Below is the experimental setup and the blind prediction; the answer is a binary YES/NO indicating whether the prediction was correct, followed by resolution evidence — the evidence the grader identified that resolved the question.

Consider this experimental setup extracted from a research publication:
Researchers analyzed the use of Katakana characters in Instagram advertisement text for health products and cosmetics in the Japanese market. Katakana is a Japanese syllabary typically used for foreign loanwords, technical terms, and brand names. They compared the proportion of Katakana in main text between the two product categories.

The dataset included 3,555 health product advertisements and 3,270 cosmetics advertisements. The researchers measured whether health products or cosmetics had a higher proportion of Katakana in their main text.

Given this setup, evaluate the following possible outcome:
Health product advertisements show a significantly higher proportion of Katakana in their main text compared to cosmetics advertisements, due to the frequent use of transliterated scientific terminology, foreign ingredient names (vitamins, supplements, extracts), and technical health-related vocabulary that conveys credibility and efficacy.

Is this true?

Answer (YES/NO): YES